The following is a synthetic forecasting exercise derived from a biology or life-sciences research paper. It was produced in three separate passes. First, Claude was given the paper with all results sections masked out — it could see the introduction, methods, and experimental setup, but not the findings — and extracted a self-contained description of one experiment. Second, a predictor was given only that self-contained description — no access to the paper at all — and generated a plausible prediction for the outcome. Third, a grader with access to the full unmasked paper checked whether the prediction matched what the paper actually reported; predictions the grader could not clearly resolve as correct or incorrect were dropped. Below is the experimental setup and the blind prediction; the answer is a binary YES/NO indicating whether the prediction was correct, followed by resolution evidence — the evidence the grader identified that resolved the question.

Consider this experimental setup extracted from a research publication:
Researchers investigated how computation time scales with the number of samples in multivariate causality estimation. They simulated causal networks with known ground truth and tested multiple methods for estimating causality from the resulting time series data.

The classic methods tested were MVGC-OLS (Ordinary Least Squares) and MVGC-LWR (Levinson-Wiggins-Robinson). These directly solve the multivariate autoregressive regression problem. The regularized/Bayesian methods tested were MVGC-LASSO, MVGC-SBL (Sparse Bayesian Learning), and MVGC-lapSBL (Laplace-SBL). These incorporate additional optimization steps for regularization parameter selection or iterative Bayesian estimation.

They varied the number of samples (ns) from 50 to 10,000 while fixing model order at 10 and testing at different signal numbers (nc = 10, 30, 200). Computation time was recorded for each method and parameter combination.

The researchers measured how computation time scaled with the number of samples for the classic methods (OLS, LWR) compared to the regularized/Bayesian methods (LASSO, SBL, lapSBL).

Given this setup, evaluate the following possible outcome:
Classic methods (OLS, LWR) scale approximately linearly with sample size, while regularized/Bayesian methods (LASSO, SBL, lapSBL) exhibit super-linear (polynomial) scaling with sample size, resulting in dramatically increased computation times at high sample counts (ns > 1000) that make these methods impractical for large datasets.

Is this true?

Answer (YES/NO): NO